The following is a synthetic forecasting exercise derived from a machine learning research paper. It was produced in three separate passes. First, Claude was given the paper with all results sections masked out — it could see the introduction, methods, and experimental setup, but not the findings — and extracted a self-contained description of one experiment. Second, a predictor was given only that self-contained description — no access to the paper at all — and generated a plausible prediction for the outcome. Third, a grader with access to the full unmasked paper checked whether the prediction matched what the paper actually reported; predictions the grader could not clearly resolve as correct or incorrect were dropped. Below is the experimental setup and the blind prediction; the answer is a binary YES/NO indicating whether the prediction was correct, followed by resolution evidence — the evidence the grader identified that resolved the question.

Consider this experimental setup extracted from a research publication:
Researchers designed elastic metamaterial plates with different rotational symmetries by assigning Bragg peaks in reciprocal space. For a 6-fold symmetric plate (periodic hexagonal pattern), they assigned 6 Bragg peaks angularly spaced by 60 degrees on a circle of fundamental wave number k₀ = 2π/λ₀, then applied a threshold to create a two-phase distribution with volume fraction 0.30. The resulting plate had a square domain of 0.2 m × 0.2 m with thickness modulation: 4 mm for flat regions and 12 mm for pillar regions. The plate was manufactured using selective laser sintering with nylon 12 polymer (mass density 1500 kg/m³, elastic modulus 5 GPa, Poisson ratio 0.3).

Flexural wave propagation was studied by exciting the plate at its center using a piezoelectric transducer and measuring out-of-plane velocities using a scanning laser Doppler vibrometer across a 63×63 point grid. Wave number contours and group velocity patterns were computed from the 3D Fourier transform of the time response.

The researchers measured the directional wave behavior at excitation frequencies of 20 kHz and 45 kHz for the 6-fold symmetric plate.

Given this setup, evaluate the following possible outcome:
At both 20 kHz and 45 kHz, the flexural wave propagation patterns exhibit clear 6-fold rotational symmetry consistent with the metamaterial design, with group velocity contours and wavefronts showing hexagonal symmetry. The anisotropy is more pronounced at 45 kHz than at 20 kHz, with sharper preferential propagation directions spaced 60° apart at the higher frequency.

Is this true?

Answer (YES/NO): NO